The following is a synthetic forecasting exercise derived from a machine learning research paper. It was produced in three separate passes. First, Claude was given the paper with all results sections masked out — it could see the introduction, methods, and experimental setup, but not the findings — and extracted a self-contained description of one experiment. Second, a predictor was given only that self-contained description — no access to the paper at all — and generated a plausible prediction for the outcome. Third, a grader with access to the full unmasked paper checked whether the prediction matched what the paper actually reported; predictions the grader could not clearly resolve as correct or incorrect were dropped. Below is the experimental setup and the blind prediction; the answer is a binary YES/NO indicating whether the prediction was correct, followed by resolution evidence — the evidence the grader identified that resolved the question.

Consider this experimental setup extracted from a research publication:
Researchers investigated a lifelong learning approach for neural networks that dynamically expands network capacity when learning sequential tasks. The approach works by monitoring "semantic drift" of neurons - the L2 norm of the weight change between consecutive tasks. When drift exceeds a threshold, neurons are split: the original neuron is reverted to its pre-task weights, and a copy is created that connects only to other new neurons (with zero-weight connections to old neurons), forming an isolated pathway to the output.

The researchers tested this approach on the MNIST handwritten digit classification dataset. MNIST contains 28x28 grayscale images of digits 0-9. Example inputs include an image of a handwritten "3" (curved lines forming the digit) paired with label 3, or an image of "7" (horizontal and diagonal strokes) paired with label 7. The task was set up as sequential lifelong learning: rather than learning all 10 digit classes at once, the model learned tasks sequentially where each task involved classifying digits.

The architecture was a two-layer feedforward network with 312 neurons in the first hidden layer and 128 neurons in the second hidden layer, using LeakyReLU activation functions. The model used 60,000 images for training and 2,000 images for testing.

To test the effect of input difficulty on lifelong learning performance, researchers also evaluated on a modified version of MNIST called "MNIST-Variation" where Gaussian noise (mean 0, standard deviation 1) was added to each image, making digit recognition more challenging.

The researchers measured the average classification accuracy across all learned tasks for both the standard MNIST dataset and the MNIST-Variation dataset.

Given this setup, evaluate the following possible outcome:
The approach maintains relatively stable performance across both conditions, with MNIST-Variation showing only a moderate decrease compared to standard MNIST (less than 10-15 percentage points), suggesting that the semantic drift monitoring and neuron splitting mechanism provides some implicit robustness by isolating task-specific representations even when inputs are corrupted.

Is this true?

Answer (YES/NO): NO